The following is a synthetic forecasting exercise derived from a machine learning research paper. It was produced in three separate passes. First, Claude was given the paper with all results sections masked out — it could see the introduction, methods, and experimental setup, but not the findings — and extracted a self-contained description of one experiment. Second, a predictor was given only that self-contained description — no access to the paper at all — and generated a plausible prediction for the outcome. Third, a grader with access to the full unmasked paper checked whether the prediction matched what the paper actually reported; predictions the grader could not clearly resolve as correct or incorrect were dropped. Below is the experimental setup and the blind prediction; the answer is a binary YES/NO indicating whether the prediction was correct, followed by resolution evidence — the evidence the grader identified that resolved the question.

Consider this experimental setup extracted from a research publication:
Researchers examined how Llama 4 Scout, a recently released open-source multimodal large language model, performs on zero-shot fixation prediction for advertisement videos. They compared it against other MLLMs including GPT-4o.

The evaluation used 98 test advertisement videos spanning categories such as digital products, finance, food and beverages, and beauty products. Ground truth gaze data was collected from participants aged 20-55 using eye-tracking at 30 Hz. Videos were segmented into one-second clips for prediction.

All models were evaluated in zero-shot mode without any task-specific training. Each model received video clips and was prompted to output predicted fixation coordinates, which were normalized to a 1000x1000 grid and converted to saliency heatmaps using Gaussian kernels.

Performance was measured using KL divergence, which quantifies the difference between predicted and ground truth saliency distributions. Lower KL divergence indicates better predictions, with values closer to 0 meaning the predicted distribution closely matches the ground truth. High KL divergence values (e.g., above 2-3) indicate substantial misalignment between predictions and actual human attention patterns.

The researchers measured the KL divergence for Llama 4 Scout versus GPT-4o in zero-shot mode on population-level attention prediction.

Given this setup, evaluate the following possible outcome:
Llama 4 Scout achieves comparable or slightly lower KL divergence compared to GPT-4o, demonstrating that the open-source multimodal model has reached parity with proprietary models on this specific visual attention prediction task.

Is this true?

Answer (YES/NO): NO